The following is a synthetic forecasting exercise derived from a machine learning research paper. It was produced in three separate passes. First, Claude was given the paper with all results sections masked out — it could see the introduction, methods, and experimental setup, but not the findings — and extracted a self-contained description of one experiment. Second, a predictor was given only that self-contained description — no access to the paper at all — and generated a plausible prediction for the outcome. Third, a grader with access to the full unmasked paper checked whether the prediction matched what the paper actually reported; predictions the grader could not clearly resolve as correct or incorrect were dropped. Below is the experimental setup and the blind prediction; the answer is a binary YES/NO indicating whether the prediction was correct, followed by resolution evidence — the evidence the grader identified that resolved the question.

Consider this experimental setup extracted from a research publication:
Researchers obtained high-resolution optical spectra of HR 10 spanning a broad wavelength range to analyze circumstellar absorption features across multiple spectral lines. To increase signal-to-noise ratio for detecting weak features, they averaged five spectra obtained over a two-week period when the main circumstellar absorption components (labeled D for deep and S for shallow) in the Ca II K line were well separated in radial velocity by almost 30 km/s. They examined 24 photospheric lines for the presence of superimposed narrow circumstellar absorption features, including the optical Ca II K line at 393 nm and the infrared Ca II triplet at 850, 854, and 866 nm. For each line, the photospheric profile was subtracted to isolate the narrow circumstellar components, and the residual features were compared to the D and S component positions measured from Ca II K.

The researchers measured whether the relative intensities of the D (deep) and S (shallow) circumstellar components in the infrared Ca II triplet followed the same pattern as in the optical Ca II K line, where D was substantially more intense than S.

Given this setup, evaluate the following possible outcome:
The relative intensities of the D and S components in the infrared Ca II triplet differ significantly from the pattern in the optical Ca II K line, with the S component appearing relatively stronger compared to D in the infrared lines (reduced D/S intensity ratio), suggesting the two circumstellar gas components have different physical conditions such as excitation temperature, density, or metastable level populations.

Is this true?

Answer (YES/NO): YES